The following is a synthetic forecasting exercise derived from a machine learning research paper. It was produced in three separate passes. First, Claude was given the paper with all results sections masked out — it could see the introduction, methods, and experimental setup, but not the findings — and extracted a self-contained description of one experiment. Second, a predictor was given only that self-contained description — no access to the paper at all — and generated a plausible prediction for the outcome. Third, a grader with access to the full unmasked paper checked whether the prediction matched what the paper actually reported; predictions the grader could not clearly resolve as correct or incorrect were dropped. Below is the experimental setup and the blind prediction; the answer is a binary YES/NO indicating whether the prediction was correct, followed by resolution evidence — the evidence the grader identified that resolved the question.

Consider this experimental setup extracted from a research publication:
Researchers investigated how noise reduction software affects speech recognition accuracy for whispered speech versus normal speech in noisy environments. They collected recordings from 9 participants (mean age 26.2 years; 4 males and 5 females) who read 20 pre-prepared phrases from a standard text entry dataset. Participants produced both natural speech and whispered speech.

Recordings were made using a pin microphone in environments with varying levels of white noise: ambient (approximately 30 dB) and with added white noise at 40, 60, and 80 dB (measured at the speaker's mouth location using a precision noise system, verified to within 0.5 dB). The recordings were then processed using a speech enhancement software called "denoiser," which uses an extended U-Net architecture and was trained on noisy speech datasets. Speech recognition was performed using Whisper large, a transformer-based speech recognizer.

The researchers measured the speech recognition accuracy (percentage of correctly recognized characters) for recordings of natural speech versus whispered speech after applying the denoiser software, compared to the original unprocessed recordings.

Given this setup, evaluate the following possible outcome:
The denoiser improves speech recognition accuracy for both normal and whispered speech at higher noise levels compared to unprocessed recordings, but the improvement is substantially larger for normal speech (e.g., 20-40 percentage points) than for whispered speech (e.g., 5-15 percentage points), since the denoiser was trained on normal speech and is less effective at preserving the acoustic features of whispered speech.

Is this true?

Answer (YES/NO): NO